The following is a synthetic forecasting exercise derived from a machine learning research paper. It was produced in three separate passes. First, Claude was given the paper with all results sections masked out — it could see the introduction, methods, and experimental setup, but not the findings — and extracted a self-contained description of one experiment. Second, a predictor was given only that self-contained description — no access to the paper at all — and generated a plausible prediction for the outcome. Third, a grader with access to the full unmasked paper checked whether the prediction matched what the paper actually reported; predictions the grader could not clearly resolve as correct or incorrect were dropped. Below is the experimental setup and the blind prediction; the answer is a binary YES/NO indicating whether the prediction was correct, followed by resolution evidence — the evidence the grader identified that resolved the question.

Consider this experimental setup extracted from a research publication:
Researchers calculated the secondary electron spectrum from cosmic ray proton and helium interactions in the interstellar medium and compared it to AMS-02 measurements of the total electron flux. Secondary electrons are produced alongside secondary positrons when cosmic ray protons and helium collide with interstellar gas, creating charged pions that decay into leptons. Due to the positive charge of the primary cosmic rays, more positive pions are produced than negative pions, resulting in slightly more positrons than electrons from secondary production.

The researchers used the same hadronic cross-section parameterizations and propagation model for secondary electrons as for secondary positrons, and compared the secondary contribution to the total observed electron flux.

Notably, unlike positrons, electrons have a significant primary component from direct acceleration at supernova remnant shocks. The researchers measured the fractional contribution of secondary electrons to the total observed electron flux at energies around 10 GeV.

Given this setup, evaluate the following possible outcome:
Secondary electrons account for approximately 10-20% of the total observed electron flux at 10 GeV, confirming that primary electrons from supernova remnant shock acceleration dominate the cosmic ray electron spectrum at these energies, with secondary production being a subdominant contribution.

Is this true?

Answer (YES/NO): NO